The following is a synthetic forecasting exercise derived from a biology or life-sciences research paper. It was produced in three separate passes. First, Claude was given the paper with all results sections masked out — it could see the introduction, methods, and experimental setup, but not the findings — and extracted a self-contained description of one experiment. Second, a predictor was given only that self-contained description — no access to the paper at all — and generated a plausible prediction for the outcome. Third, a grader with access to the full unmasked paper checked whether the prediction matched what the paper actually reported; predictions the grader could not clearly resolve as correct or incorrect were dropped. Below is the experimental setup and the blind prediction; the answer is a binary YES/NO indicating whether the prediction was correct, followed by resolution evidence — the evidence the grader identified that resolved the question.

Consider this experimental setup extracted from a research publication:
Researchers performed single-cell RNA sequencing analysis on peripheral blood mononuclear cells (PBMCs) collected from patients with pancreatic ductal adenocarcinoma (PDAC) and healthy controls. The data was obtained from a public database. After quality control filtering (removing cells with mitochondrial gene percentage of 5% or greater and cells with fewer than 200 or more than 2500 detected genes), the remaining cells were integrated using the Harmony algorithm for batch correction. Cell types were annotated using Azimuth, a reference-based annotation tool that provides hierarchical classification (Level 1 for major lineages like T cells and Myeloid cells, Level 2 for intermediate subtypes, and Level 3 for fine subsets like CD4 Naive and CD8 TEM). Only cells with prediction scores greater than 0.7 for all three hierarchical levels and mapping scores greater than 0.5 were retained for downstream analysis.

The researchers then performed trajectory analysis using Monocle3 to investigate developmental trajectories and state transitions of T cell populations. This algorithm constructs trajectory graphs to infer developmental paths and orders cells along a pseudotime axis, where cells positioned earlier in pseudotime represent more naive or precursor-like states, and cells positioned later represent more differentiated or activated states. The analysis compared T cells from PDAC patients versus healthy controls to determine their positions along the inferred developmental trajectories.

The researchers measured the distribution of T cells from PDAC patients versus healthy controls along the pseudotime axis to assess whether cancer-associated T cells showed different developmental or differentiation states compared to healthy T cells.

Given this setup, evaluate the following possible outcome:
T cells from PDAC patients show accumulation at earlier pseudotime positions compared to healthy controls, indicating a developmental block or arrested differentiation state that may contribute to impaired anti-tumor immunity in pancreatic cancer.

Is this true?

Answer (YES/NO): NO